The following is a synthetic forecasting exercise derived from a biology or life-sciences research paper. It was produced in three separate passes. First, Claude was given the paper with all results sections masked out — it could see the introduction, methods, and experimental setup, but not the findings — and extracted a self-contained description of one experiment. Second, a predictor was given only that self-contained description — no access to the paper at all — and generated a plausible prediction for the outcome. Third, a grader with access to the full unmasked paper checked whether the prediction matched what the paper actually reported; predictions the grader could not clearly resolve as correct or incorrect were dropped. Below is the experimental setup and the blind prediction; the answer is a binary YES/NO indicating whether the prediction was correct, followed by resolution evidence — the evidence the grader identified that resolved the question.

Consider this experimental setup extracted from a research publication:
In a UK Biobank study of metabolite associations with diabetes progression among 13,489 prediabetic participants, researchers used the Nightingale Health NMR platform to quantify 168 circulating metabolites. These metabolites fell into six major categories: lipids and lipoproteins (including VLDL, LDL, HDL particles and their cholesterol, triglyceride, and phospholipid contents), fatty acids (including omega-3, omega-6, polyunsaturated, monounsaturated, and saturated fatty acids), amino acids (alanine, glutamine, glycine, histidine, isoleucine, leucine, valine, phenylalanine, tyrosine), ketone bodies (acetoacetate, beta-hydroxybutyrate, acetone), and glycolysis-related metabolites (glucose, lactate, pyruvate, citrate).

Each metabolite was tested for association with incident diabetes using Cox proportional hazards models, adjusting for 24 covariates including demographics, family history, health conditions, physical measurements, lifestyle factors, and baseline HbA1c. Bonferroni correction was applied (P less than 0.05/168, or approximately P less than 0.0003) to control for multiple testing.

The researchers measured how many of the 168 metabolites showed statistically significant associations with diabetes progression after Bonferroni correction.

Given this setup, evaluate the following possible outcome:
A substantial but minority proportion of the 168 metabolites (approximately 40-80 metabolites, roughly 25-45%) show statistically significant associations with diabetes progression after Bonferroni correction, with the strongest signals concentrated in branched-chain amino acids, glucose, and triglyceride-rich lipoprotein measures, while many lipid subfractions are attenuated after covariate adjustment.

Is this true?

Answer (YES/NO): NO